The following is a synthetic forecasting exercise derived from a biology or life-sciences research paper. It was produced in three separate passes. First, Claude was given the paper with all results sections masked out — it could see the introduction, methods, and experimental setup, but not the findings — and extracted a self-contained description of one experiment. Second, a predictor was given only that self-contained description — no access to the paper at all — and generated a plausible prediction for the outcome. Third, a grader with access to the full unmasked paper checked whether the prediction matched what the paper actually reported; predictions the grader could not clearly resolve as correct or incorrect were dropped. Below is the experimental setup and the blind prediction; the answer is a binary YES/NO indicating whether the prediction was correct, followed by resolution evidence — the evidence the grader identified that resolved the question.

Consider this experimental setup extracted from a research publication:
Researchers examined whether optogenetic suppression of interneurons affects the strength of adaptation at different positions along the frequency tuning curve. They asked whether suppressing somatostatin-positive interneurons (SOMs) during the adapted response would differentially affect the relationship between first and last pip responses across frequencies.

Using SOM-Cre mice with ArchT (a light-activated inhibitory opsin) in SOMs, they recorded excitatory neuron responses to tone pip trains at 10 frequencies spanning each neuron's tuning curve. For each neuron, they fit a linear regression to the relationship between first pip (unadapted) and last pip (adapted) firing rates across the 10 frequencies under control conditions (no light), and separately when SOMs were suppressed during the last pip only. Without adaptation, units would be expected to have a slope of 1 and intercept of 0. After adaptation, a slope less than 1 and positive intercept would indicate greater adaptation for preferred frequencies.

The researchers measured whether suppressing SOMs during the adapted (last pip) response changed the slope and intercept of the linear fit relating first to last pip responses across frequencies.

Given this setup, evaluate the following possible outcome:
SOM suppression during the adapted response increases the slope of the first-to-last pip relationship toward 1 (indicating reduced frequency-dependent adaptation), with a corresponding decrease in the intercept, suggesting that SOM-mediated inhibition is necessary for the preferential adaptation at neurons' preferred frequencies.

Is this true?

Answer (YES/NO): NO